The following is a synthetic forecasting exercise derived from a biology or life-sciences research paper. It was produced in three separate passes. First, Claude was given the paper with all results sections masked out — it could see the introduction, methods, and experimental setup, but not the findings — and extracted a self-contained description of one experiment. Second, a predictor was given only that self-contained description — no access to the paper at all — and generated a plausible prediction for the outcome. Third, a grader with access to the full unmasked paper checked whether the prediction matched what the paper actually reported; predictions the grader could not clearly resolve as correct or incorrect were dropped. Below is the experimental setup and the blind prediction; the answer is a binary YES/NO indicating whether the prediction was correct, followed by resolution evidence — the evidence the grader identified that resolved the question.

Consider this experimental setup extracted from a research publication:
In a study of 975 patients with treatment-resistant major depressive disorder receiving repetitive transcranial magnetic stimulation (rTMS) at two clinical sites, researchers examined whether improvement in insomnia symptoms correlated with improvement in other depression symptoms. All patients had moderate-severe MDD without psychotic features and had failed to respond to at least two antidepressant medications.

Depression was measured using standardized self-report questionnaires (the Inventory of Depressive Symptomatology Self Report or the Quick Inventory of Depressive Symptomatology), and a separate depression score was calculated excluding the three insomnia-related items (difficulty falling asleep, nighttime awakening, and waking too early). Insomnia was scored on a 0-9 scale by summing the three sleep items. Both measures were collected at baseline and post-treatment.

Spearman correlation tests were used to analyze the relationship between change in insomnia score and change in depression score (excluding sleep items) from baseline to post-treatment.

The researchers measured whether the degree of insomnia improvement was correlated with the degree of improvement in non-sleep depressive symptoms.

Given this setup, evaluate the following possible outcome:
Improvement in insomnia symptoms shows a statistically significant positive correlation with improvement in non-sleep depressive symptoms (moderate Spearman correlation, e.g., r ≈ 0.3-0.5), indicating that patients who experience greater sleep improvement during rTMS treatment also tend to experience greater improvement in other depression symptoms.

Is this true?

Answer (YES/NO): YES